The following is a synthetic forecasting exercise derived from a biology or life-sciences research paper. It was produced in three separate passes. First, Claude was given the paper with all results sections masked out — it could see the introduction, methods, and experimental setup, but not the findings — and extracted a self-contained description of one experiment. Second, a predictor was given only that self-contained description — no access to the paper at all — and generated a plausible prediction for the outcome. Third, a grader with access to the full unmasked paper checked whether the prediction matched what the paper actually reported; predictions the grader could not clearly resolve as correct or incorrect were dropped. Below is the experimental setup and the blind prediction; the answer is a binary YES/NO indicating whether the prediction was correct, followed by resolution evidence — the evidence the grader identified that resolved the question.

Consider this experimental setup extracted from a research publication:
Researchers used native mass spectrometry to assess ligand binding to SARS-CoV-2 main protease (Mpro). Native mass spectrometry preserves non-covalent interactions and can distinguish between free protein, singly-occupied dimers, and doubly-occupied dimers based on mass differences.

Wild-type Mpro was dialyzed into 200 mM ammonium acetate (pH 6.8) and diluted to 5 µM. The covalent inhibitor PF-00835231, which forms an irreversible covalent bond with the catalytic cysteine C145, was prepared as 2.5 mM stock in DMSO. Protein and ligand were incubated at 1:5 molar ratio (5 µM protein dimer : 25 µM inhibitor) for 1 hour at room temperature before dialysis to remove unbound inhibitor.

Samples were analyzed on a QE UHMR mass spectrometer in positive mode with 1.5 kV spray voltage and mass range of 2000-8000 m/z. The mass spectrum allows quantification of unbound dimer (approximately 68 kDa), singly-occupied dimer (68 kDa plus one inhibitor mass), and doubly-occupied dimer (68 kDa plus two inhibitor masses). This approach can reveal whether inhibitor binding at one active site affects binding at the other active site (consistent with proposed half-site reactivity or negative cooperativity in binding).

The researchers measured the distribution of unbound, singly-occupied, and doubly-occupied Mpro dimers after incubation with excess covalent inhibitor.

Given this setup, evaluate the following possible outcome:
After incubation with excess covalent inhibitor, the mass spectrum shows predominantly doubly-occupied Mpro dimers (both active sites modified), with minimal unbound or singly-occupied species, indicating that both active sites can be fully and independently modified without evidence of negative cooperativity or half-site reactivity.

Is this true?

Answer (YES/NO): YES